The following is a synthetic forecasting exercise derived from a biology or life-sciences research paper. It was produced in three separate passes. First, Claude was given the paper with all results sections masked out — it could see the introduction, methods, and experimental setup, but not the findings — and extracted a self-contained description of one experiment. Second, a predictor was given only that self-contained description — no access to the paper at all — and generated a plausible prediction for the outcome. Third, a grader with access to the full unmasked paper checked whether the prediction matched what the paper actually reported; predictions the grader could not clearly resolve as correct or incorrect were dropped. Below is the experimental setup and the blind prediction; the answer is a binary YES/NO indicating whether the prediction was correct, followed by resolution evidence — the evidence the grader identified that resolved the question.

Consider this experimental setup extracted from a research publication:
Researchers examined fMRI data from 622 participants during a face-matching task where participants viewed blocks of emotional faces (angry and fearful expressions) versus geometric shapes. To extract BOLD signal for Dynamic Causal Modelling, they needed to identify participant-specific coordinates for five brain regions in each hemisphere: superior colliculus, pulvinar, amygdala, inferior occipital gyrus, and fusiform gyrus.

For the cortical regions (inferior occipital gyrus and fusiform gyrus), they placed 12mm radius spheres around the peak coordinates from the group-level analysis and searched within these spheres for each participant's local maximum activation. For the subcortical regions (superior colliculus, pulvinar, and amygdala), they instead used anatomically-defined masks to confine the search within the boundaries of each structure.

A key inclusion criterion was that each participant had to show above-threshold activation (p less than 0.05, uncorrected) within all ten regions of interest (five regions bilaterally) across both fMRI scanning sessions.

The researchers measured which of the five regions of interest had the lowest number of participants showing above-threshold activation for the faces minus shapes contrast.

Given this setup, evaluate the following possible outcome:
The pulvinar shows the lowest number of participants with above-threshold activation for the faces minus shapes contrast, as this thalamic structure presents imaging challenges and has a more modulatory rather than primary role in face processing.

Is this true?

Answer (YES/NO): NO